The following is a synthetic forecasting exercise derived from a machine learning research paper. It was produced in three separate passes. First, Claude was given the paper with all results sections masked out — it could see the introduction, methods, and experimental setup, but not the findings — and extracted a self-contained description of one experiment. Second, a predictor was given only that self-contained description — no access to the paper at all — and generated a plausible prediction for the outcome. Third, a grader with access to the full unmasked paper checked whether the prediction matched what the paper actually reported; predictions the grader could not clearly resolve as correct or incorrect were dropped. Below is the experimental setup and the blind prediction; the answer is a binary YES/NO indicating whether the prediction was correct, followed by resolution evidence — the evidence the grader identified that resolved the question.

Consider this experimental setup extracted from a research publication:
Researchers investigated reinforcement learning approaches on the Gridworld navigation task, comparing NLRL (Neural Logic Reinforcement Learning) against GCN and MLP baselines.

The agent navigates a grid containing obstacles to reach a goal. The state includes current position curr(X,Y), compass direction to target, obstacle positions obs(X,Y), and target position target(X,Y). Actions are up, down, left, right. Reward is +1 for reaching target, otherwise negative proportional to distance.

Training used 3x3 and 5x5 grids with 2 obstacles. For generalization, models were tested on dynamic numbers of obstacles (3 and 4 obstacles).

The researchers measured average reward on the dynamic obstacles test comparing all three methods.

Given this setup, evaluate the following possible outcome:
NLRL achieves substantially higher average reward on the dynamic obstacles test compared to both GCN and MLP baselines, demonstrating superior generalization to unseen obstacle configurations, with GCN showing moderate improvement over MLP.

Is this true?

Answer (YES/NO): NO